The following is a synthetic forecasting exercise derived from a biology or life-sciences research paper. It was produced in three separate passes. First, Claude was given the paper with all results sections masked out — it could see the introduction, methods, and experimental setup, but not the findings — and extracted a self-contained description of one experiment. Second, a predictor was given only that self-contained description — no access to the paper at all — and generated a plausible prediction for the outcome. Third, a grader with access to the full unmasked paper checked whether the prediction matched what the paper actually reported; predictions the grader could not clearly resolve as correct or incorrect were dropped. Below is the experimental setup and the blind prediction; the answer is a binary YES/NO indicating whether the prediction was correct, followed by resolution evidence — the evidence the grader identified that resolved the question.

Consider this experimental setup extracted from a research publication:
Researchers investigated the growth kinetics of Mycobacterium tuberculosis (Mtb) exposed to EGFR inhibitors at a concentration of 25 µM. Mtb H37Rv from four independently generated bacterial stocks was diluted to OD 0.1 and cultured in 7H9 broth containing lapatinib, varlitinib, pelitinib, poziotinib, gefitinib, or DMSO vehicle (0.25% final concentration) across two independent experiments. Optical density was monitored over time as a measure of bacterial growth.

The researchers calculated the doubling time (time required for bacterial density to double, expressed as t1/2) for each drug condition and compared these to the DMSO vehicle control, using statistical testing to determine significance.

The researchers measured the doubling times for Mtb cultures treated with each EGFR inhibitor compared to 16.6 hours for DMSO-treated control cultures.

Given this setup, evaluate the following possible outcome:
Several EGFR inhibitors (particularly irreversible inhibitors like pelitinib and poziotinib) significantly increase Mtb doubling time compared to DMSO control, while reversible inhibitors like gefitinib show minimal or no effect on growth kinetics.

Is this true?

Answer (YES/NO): NO